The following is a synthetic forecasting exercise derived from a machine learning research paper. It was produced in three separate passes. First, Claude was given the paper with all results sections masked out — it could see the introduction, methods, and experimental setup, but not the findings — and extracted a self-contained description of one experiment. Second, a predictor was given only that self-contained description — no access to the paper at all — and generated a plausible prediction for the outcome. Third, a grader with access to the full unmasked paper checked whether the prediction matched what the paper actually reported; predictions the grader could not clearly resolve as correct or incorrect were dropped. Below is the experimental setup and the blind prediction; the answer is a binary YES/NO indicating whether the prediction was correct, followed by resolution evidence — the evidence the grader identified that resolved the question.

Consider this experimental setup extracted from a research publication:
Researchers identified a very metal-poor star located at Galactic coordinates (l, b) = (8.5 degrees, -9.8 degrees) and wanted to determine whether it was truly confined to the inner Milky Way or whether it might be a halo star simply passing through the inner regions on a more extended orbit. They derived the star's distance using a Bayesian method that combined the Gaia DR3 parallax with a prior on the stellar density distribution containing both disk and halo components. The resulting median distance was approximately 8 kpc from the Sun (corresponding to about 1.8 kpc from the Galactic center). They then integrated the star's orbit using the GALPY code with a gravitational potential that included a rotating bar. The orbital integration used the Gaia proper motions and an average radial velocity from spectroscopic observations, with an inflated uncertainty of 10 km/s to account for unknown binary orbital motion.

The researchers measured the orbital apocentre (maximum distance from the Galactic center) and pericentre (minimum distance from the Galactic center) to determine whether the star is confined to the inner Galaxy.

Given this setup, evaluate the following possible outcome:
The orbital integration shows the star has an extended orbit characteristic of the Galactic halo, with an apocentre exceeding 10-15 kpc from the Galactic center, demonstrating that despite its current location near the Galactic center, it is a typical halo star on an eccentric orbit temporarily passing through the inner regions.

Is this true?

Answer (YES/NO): NO